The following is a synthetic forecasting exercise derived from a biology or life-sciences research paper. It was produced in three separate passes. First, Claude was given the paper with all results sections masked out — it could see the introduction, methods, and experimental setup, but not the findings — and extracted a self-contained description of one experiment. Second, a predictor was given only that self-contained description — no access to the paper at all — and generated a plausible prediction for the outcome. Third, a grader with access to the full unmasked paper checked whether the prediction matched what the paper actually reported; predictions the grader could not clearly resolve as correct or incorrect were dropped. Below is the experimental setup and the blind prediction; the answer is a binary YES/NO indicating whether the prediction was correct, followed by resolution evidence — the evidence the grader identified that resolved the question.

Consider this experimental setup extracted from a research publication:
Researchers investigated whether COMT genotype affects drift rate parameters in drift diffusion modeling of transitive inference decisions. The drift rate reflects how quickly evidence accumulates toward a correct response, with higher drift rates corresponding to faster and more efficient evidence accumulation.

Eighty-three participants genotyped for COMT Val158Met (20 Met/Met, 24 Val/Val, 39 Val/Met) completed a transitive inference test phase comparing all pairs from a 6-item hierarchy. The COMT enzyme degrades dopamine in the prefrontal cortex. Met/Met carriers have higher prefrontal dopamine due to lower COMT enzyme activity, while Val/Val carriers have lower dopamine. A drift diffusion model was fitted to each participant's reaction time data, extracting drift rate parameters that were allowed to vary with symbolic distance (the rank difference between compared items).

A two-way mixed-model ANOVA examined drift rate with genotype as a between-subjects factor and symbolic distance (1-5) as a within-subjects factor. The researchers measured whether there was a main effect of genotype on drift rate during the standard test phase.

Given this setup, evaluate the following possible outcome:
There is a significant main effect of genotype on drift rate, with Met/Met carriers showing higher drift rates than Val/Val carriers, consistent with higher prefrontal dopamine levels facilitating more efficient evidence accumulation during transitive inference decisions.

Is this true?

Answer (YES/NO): NO